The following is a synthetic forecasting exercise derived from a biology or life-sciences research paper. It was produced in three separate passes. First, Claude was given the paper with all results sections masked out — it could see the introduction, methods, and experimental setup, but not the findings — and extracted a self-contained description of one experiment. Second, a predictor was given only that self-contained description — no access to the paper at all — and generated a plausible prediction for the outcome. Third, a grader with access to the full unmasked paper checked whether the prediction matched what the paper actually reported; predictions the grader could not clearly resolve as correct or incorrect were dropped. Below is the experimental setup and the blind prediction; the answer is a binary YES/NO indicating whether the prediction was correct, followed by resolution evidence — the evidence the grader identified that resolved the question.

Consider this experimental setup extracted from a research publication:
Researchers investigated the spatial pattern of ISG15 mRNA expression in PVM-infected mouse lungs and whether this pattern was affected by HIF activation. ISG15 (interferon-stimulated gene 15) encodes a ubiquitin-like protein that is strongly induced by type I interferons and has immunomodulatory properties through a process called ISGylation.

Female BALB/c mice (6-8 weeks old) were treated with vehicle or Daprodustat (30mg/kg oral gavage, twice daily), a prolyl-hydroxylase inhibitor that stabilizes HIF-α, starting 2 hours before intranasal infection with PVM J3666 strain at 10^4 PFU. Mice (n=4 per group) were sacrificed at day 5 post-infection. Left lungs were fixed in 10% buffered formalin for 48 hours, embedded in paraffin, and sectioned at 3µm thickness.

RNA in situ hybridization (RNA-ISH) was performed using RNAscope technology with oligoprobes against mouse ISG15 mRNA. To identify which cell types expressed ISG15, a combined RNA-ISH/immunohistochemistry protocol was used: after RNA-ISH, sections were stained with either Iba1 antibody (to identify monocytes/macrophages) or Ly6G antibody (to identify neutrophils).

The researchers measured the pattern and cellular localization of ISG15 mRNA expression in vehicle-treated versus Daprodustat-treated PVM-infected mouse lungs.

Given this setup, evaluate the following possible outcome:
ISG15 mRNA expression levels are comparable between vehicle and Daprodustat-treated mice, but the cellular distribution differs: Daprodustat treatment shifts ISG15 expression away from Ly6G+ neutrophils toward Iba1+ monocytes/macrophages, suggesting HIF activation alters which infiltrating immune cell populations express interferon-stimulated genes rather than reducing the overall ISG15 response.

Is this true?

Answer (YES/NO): NO